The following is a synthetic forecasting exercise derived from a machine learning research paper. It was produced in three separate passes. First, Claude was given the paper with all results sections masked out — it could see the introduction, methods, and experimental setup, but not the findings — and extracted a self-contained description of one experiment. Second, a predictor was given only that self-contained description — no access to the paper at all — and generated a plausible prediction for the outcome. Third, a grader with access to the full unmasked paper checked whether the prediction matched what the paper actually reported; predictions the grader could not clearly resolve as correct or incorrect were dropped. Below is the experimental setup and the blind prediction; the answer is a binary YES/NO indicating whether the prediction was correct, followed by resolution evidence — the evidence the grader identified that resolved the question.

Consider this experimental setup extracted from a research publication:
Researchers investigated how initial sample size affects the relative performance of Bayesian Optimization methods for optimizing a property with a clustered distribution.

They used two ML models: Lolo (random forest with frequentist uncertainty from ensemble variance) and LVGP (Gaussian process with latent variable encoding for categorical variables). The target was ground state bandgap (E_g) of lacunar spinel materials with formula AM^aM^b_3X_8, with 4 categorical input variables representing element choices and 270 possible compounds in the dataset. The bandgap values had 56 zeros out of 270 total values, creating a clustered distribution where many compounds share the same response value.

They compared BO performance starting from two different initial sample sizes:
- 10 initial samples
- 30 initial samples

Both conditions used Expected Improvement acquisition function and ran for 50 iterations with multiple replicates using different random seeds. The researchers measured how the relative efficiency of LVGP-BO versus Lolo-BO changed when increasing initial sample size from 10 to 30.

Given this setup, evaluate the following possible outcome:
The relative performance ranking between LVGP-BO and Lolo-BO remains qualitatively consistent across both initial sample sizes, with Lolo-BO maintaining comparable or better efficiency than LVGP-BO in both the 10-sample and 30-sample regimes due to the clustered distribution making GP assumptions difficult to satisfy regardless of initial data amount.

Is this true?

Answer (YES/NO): NO